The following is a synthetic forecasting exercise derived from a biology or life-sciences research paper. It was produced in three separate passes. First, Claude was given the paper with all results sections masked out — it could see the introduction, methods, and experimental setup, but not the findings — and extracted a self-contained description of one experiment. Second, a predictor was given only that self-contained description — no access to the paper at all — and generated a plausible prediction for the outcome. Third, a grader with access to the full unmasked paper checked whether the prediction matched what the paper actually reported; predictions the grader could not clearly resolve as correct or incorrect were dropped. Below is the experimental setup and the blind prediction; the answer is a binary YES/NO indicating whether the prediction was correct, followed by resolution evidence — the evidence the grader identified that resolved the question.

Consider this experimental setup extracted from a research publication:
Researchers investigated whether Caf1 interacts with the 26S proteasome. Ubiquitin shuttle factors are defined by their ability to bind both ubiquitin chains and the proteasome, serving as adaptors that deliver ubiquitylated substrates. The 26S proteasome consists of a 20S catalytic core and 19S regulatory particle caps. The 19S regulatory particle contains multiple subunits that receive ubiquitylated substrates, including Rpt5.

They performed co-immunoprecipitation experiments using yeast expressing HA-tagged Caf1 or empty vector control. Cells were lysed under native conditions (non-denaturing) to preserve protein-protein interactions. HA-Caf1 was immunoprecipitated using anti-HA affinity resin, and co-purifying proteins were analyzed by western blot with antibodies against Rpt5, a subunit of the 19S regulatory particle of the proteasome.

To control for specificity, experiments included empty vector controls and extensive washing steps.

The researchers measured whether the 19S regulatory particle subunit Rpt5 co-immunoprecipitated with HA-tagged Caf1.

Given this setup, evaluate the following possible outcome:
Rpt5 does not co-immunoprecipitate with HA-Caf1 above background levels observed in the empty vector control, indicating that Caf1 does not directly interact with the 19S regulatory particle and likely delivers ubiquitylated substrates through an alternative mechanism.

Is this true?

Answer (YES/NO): NO